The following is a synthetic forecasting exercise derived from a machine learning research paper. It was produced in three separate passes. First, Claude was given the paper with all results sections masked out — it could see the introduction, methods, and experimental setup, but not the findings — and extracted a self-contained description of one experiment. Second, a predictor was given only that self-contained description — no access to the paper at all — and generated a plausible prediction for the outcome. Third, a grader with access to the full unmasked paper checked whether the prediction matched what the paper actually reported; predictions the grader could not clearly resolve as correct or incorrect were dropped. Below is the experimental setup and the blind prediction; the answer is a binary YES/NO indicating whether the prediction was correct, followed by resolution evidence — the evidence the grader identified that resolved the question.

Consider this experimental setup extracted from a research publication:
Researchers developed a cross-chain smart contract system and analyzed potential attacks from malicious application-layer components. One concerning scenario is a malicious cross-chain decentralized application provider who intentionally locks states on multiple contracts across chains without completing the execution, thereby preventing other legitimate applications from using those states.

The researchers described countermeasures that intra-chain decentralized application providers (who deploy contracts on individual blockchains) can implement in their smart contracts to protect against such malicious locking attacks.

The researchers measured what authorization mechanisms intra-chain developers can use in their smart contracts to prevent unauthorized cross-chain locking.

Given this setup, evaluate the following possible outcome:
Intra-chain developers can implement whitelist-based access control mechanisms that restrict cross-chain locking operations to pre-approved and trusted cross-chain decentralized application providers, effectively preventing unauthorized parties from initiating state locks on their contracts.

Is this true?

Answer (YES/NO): YES